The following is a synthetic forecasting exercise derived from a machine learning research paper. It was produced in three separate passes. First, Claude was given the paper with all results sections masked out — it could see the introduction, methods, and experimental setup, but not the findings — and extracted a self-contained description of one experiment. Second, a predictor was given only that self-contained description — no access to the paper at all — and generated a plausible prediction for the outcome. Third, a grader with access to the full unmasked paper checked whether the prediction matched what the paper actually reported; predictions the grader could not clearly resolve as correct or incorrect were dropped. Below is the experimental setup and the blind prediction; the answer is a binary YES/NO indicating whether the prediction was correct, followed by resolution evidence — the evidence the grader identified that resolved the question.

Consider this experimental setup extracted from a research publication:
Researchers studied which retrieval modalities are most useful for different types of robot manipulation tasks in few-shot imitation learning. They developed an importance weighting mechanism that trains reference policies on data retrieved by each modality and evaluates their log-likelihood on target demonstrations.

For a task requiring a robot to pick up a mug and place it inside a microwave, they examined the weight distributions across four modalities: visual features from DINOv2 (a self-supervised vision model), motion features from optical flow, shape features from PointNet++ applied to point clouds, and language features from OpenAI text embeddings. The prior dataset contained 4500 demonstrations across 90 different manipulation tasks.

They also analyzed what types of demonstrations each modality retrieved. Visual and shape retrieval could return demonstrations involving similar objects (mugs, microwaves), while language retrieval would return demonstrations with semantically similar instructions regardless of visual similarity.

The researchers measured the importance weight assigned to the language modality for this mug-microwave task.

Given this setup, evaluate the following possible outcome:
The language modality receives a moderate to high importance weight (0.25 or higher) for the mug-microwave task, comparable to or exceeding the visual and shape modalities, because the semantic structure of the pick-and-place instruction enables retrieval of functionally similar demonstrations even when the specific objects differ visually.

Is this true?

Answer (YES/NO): NO